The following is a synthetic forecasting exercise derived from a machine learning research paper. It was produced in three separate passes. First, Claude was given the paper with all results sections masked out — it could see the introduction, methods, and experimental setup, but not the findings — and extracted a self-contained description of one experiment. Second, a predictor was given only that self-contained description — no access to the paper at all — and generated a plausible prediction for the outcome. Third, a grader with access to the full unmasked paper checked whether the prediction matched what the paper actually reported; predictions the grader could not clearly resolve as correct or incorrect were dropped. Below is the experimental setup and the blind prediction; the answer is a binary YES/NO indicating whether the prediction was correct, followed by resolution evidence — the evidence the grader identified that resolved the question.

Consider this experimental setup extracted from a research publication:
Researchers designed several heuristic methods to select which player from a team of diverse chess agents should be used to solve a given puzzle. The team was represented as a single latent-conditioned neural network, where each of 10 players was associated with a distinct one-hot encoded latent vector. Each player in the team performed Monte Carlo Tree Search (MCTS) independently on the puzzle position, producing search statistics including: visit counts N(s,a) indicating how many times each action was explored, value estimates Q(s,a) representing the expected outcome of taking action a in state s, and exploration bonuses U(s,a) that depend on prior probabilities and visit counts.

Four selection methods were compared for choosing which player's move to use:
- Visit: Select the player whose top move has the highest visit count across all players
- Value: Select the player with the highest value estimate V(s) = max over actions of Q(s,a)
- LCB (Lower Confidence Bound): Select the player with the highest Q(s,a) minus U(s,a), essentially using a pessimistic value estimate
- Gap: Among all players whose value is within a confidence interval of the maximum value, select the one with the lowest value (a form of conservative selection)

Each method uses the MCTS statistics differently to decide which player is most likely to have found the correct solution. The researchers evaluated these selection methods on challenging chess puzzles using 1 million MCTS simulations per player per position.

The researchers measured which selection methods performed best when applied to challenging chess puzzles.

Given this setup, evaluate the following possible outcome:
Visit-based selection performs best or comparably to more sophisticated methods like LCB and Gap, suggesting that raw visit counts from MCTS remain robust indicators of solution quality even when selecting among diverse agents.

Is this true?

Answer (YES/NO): NO